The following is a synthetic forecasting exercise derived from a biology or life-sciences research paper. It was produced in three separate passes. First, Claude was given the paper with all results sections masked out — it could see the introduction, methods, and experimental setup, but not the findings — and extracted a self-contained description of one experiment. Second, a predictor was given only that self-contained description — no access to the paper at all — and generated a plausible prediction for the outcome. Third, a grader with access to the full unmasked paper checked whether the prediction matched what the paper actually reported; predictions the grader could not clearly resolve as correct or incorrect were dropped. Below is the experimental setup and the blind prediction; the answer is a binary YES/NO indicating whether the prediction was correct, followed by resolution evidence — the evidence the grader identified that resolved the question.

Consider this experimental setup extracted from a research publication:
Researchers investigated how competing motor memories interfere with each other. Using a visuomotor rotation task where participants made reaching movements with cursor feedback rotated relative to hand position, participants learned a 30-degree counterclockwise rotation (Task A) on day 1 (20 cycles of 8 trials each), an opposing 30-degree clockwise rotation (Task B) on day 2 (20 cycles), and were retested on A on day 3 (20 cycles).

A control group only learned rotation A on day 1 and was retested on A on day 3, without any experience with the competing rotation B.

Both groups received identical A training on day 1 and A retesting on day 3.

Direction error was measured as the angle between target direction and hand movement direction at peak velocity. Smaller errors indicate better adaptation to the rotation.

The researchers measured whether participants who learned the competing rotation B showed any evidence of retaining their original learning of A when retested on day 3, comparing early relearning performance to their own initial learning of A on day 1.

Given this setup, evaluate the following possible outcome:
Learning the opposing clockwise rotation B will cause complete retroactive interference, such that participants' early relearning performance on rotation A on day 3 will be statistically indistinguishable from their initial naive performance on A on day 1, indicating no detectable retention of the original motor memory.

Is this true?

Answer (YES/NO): YES